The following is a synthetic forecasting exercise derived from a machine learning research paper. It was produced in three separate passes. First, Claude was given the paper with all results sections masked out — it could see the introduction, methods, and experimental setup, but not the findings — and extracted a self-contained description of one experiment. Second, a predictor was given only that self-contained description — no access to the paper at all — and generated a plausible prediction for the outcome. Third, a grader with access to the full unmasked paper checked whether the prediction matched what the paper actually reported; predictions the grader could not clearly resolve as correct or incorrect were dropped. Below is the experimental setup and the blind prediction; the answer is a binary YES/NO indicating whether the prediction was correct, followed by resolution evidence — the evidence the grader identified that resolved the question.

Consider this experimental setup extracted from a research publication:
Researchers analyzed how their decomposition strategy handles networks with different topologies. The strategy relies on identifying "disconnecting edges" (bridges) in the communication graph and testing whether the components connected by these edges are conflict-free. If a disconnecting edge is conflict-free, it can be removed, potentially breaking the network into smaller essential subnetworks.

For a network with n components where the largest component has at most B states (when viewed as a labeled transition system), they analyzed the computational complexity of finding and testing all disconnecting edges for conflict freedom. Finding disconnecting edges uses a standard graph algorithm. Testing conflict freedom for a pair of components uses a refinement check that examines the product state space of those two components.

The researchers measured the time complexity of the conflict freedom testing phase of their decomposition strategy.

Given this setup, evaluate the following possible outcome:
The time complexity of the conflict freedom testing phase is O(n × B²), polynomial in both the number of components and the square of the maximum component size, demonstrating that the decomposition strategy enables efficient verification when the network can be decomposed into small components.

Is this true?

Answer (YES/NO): YES